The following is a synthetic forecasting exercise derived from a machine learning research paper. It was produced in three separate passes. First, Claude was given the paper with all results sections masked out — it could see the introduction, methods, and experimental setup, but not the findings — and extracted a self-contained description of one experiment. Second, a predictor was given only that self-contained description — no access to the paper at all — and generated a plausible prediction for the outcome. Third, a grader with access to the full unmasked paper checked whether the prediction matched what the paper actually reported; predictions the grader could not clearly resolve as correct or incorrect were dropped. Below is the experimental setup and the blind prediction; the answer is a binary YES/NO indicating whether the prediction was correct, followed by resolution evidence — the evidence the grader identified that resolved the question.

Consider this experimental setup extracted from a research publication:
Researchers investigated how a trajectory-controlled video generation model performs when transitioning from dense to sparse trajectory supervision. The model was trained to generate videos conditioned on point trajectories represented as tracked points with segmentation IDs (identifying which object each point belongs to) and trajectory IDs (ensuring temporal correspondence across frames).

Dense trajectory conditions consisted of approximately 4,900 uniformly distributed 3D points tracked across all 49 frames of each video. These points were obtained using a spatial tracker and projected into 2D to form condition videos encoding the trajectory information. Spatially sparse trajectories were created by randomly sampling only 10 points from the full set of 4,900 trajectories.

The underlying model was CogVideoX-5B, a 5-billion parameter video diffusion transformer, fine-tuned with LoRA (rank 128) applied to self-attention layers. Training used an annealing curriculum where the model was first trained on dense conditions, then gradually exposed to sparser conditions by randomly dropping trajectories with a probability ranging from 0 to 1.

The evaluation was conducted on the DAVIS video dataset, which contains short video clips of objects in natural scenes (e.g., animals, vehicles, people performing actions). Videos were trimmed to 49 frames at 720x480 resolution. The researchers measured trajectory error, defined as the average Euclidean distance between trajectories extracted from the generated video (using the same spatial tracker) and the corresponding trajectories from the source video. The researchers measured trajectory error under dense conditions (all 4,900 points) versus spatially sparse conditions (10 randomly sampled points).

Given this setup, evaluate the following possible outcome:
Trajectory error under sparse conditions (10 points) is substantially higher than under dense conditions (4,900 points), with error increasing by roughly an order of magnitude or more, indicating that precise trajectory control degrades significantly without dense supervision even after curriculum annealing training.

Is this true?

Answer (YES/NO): NO